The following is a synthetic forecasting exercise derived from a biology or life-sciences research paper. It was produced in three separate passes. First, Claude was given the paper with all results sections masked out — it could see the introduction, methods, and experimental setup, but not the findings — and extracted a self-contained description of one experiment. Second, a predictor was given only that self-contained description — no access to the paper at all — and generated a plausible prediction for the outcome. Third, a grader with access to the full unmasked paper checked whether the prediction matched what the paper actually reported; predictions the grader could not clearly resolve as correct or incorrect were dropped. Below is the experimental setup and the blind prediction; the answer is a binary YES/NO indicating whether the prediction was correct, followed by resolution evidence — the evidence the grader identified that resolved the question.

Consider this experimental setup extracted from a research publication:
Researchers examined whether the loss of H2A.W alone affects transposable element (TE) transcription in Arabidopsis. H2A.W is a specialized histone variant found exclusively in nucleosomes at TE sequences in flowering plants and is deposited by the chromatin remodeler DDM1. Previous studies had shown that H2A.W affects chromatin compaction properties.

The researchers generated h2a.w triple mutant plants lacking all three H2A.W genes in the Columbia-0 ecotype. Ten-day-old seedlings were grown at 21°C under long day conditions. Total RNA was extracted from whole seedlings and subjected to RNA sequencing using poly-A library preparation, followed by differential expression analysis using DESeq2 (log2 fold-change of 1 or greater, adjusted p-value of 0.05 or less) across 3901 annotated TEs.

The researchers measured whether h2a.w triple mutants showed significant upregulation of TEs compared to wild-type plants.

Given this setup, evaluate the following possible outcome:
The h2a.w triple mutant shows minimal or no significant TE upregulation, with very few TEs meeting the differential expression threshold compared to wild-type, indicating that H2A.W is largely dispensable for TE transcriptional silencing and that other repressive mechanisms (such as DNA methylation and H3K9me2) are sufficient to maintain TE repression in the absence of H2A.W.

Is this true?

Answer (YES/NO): YES